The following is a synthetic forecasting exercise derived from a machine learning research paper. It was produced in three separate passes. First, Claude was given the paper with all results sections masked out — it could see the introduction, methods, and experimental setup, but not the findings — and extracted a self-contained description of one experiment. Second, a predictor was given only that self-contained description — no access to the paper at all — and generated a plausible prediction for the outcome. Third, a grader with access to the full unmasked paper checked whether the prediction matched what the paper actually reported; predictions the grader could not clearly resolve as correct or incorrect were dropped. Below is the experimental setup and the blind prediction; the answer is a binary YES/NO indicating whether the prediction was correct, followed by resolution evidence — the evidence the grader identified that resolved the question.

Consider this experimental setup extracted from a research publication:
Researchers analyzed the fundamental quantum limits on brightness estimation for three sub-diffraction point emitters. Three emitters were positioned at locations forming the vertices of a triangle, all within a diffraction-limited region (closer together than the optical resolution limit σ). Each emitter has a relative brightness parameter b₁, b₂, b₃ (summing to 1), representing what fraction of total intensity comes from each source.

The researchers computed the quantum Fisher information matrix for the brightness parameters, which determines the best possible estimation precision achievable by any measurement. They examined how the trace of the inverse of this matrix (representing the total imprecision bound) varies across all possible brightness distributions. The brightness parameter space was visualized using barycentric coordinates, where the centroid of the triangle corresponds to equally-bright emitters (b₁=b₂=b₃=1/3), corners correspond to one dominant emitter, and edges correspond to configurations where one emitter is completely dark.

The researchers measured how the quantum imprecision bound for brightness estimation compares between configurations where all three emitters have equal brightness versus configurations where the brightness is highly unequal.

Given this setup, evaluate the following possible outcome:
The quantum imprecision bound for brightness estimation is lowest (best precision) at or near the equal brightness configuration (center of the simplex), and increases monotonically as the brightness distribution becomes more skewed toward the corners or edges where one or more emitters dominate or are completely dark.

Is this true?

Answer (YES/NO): NO